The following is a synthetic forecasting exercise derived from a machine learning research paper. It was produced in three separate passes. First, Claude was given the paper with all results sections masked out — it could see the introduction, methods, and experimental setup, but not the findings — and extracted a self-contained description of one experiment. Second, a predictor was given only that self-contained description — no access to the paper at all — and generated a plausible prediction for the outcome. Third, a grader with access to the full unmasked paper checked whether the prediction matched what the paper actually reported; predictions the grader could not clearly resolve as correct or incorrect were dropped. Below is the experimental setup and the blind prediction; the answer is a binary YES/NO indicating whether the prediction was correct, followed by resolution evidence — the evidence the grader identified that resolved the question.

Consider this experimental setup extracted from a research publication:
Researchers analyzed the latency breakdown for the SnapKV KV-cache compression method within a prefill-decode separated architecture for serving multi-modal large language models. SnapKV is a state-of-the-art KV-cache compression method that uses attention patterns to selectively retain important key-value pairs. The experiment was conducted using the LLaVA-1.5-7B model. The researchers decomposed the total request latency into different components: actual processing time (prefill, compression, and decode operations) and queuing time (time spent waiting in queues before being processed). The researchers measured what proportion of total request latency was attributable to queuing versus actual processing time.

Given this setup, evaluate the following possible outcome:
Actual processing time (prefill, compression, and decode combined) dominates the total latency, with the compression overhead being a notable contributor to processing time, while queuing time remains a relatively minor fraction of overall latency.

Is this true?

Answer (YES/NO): NO